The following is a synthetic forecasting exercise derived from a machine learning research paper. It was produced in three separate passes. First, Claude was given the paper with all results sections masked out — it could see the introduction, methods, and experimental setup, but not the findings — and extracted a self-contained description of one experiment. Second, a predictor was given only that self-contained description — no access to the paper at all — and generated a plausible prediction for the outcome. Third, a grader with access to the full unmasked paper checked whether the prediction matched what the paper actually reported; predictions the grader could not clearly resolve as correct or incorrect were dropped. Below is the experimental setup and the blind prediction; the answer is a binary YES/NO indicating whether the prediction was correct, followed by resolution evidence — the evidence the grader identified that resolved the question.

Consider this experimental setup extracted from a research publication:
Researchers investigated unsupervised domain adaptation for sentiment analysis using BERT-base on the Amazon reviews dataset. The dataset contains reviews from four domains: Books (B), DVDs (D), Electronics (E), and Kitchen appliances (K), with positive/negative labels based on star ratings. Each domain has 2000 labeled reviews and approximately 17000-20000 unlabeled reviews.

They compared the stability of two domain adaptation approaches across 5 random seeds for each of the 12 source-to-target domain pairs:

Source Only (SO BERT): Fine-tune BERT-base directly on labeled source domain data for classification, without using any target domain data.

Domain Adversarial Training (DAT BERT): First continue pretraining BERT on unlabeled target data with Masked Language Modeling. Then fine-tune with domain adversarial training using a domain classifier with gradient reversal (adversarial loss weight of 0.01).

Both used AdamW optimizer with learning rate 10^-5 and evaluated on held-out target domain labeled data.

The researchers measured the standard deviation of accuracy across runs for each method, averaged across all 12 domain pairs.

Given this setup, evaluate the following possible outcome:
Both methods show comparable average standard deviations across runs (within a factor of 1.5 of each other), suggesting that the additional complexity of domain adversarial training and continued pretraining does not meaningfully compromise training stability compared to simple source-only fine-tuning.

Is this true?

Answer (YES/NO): NO